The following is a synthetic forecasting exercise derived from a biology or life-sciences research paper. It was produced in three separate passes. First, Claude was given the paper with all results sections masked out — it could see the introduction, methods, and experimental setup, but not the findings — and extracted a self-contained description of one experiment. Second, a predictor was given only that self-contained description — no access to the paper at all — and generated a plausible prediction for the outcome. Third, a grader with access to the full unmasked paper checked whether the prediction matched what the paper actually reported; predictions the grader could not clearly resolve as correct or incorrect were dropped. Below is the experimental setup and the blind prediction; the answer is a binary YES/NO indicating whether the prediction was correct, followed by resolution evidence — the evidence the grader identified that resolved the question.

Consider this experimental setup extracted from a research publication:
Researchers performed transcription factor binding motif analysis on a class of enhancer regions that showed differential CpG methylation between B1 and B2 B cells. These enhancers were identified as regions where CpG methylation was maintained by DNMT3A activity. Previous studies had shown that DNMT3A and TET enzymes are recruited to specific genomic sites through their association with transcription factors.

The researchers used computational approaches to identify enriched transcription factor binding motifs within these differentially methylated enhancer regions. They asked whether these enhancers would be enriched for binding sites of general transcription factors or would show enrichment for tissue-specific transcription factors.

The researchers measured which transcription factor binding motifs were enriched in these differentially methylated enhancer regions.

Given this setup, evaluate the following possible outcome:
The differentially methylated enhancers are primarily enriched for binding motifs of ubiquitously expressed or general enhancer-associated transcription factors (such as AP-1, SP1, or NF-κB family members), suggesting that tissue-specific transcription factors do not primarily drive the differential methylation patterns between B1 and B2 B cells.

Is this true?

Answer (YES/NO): NO